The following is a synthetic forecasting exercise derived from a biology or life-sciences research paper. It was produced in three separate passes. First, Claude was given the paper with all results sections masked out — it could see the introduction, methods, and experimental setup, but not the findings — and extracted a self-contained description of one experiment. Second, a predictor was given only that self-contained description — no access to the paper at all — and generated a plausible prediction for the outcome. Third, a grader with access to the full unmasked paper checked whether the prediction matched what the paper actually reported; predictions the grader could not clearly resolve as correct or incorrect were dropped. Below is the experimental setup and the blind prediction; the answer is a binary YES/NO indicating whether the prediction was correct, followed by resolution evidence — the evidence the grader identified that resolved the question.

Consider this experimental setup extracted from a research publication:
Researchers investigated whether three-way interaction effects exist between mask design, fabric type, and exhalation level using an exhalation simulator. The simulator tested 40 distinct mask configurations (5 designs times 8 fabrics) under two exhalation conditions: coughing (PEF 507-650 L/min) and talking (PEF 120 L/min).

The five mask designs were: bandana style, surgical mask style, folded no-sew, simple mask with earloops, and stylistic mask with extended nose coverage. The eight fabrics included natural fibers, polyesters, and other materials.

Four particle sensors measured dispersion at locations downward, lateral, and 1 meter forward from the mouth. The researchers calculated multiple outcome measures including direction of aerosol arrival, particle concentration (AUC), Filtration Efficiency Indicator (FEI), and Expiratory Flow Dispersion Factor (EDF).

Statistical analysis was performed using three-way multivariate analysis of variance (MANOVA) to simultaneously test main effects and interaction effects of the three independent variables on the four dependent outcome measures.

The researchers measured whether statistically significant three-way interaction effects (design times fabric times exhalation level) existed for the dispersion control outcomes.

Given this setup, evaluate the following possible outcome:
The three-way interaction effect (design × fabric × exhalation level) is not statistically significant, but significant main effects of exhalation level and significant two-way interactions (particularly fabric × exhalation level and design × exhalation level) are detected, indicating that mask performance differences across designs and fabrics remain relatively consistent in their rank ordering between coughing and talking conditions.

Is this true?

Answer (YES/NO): NO